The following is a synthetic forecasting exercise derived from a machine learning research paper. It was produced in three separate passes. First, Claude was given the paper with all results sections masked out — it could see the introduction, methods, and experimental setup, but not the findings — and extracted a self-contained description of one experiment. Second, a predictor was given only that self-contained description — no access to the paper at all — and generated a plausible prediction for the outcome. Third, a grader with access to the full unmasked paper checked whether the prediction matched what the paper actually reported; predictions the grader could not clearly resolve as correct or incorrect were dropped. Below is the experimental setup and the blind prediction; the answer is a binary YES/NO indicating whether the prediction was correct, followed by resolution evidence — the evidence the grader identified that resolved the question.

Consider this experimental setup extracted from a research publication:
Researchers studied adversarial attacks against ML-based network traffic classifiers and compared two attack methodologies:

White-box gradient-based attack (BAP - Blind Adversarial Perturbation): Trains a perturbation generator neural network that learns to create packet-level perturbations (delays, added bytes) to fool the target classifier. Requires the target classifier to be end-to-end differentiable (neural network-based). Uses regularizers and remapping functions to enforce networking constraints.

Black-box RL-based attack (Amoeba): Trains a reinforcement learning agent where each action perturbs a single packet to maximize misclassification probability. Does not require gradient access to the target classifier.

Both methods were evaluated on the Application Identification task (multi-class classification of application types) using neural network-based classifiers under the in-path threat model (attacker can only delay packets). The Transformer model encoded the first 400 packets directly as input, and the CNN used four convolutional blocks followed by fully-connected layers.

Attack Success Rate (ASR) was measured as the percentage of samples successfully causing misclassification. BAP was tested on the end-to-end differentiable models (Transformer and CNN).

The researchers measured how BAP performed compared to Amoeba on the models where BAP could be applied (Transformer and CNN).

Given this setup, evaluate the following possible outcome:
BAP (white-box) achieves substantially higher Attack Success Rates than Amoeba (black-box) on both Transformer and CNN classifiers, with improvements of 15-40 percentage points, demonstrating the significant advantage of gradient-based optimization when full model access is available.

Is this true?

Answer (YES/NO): NO